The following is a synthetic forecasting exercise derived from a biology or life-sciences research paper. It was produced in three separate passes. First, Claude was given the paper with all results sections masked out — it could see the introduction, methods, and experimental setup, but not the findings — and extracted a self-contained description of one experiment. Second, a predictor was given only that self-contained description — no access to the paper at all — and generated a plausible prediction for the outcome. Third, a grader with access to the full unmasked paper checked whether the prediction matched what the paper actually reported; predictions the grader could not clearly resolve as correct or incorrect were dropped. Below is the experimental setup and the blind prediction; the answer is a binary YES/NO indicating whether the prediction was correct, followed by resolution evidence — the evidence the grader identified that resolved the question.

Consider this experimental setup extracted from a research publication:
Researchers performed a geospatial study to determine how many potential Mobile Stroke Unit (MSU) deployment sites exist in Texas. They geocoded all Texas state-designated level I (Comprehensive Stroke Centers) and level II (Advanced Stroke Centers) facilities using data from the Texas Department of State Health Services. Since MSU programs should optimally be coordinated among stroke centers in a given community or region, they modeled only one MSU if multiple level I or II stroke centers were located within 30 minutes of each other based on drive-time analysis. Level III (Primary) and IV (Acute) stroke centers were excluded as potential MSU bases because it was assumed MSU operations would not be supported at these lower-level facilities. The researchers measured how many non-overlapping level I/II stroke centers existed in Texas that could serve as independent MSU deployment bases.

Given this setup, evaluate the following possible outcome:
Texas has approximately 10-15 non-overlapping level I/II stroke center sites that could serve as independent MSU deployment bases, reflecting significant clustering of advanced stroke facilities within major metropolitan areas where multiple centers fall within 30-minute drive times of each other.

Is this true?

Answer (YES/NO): YES